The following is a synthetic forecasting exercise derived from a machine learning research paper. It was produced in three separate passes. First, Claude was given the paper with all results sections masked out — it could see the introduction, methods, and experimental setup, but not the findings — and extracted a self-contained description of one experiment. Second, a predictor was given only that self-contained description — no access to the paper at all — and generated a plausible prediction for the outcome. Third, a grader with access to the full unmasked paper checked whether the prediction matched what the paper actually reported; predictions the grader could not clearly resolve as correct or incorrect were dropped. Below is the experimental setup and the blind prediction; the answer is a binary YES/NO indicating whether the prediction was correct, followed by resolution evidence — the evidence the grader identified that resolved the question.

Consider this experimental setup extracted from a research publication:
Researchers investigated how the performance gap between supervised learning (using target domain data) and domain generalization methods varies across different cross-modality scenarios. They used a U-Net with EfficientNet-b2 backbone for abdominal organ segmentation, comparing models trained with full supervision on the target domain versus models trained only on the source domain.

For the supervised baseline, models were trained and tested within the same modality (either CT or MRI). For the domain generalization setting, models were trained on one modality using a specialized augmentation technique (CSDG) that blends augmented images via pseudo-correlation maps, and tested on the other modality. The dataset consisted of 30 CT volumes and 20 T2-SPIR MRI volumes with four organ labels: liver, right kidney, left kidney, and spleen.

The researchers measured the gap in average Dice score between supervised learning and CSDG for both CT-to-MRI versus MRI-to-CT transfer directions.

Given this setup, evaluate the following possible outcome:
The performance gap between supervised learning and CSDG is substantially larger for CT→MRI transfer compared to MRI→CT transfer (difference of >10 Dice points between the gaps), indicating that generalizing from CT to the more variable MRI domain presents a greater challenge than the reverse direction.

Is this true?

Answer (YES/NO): NO